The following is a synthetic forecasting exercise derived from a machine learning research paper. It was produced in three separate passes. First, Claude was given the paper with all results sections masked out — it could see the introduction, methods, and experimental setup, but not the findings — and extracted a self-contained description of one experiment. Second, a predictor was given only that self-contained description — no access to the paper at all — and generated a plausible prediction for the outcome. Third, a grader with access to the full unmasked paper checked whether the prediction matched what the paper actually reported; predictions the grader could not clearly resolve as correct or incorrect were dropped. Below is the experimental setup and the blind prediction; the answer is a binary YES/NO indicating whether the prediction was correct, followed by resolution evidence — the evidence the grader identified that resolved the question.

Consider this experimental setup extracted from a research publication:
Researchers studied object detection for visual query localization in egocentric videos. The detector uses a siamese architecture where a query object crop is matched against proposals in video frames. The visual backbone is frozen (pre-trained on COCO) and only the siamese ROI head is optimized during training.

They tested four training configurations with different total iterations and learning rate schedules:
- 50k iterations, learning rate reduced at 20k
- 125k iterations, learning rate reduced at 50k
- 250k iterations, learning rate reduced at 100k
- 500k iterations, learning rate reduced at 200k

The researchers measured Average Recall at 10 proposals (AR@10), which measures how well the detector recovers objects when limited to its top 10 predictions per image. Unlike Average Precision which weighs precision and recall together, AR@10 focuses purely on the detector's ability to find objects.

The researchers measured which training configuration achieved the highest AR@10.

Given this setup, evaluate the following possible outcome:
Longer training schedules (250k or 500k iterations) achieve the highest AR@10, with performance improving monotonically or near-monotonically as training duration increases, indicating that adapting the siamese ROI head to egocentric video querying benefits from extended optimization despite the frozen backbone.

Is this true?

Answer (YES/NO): NO